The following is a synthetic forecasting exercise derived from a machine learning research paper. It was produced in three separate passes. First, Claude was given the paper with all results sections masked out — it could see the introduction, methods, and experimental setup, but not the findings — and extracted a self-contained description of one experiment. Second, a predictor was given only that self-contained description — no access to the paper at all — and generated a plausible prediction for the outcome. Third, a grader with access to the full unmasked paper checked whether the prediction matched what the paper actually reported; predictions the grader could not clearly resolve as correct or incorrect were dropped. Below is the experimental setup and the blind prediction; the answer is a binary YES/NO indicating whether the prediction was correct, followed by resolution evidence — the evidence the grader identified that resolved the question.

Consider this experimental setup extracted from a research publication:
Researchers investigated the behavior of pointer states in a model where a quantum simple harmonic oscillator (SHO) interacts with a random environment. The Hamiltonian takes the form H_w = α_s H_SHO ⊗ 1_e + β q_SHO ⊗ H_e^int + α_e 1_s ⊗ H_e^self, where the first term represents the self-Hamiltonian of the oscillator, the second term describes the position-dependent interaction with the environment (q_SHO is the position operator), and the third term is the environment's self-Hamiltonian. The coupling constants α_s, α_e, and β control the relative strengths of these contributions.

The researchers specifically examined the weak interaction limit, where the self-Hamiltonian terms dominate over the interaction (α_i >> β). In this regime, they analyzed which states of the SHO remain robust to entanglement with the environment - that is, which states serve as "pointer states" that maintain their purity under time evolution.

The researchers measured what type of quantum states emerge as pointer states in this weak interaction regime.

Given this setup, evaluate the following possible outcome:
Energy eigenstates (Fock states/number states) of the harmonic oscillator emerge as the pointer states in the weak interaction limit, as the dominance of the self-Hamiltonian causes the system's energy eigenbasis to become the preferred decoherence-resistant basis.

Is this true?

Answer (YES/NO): YES